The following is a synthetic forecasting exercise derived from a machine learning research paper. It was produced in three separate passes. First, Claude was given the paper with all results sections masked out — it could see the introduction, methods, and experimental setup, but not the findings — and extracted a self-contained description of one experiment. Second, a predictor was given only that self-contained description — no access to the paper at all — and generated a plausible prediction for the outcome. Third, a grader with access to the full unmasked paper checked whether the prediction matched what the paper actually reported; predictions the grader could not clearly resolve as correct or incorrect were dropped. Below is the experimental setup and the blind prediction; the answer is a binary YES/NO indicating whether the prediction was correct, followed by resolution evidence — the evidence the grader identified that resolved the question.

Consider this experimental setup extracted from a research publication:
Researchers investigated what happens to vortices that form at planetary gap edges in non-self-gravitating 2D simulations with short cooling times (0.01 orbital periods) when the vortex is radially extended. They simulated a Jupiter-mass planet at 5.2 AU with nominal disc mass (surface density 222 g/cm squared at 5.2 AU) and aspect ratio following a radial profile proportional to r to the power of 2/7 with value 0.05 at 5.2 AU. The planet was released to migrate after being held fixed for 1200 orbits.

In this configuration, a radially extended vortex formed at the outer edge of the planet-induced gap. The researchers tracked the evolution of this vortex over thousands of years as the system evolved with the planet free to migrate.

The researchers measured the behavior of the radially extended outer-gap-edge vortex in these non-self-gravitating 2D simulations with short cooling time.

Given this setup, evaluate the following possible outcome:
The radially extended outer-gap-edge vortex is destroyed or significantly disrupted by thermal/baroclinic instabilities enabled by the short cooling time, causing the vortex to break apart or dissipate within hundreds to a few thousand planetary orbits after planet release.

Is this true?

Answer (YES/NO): NO